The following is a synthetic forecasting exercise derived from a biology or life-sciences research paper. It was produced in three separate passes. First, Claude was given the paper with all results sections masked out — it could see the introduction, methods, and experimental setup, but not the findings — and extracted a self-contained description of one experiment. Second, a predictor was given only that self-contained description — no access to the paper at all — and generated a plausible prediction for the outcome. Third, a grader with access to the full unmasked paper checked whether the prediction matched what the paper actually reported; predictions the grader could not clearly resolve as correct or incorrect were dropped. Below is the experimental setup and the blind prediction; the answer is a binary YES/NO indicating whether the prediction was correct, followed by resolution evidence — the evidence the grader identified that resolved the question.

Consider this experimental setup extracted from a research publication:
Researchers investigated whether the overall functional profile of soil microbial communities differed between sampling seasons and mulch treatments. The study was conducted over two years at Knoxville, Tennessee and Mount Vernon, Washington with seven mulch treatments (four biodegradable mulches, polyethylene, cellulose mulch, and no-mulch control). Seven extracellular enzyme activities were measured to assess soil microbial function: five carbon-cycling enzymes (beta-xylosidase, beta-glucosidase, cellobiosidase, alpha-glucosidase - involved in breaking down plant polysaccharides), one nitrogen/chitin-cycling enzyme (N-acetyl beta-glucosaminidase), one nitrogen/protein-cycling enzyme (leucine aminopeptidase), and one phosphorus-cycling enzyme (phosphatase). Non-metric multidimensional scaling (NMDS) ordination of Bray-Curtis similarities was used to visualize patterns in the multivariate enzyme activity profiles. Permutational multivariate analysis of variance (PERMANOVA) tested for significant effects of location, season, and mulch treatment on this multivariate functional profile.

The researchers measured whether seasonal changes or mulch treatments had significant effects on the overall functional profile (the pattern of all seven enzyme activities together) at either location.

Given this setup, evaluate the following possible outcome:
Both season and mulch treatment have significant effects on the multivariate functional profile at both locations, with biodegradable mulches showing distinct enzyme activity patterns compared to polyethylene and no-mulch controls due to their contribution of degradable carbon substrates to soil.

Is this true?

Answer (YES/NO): NO